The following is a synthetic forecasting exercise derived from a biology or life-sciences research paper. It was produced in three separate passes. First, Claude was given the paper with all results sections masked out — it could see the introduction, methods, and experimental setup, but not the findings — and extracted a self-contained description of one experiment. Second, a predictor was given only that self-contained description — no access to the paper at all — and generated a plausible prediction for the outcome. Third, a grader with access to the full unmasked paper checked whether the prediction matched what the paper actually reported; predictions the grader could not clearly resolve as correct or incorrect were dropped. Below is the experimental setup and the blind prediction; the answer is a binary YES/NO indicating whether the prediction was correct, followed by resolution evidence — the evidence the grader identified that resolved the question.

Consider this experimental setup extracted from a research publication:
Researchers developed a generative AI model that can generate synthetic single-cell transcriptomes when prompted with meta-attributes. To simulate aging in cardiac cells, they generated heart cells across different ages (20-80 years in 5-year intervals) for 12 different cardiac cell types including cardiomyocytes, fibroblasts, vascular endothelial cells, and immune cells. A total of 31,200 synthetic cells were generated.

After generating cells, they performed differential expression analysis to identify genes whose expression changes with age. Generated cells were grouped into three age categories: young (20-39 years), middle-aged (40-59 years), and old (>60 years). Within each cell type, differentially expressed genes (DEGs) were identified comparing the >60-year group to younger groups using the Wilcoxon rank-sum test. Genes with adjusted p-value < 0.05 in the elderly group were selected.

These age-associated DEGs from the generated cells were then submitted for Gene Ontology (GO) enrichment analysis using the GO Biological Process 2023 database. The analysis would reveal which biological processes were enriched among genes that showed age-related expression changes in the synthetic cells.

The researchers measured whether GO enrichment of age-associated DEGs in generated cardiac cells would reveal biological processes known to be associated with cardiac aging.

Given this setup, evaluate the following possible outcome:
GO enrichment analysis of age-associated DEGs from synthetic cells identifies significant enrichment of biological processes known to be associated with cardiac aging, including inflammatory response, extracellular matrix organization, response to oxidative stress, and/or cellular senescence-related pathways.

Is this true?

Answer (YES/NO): YES